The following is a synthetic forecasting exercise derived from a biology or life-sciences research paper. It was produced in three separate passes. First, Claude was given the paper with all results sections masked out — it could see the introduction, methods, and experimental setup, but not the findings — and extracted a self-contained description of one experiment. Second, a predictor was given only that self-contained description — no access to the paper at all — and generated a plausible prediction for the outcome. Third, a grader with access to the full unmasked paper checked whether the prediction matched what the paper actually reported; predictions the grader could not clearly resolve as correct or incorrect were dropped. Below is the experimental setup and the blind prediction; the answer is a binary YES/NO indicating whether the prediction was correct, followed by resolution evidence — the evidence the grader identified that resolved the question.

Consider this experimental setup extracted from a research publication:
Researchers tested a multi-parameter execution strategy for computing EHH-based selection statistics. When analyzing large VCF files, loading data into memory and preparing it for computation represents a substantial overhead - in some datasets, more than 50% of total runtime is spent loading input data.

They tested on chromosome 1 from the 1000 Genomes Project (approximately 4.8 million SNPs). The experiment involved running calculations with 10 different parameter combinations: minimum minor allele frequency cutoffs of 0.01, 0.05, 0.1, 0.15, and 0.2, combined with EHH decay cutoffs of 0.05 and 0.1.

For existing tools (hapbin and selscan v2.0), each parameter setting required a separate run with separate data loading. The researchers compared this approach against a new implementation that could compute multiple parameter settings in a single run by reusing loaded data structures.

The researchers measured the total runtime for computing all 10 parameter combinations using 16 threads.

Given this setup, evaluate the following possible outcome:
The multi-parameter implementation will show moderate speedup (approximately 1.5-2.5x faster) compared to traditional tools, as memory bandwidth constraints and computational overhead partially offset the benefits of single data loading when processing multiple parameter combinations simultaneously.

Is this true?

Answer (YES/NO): NO